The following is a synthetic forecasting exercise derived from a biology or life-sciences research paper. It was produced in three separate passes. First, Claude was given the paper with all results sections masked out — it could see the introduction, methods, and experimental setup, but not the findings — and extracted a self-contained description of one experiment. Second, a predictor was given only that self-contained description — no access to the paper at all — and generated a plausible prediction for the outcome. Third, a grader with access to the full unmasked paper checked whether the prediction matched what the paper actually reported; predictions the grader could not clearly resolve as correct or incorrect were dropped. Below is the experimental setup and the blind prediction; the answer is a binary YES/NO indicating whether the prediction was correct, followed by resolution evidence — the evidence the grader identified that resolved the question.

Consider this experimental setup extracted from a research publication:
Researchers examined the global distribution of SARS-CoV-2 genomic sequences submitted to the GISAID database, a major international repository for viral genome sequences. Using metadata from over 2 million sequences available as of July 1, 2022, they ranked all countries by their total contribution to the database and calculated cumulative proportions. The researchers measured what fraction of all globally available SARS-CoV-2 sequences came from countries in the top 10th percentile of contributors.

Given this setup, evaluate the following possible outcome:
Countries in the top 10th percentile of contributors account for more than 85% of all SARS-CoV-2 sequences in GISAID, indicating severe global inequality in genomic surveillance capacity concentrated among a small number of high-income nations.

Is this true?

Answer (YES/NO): YES